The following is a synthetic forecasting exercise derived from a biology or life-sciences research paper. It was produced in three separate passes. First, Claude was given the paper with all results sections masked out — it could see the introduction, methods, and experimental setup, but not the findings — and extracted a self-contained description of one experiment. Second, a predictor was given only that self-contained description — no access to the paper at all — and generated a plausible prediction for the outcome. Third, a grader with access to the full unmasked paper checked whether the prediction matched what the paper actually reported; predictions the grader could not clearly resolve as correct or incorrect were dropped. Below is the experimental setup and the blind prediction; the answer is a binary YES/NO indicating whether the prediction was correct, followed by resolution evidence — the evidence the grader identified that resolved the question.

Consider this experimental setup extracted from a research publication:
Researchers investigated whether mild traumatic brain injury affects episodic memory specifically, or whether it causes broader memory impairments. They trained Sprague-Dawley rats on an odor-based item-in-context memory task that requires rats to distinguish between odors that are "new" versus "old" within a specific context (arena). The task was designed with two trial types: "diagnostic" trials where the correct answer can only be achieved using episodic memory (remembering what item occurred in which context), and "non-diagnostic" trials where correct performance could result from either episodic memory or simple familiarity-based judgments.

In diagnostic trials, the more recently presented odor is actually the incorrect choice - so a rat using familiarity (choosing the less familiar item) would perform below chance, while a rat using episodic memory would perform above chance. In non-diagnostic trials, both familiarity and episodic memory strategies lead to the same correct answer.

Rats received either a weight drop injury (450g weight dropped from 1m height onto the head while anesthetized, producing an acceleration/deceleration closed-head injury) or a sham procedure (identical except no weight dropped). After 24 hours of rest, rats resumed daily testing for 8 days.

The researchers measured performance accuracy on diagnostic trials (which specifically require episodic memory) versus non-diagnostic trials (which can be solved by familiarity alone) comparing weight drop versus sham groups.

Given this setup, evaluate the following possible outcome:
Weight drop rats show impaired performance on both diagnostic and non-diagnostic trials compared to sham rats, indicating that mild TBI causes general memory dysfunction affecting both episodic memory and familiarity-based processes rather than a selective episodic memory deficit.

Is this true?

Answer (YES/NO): NO